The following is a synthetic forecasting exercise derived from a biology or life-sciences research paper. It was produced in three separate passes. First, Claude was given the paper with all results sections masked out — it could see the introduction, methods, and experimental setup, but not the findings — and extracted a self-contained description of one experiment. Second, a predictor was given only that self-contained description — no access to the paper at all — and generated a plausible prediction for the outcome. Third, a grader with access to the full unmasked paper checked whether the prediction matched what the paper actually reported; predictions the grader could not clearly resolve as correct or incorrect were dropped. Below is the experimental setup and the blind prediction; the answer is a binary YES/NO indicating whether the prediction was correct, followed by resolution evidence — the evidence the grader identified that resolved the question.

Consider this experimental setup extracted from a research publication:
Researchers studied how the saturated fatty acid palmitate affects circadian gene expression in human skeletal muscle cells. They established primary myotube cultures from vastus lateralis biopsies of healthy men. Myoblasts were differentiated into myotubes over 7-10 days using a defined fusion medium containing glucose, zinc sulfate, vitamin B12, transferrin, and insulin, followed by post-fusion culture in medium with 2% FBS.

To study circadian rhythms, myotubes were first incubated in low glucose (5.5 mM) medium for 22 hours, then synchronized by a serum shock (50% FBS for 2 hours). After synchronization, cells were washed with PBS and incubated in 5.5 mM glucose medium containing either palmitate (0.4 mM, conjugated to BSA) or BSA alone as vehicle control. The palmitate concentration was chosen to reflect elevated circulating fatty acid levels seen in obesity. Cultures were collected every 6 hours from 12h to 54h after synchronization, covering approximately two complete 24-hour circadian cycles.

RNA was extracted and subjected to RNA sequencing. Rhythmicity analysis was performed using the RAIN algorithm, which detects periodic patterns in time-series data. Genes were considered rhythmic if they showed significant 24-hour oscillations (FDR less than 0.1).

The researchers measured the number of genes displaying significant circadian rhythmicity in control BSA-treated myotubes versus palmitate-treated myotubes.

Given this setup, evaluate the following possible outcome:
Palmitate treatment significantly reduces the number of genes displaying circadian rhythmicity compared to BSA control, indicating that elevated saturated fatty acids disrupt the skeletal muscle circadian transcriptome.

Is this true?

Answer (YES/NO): YES